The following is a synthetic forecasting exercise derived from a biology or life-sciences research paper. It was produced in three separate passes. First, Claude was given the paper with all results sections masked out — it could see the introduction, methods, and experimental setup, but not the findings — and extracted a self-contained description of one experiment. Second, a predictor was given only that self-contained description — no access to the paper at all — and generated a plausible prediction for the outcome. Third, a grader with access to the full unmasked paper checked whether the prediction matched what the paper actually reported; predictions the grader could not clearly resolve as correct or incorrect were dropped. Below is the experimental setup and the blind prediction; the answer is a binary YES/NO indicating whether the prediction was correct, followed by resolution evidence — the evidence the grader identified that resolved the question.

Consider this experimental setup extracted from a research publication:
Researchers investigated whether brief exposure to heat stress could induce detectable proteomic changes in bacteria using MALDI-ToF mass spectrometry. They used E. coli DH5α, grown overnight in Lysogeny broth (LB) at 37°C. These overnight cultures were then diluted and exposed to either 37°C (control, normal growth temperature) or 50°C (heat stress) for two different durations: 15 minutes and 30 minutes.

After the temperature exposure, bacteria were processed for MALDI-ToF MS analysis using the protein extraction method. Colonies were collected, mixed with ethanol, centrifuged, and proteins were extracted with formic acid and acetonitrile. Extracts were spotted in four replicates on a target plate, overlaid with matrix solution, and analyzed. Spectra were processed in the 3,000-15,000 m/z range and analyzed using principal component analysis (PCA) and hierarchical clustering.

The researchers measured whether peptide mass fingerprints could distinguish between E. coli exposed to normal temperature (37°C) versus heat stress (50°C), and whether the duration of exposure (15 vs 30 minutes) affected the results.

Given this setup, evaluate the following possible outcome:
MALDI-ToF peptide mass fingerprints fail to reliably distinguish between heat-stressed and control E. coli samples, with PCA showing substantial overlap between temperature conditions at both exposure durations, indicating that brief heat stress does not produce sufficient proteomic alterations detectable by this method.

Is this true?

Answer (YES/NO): NO